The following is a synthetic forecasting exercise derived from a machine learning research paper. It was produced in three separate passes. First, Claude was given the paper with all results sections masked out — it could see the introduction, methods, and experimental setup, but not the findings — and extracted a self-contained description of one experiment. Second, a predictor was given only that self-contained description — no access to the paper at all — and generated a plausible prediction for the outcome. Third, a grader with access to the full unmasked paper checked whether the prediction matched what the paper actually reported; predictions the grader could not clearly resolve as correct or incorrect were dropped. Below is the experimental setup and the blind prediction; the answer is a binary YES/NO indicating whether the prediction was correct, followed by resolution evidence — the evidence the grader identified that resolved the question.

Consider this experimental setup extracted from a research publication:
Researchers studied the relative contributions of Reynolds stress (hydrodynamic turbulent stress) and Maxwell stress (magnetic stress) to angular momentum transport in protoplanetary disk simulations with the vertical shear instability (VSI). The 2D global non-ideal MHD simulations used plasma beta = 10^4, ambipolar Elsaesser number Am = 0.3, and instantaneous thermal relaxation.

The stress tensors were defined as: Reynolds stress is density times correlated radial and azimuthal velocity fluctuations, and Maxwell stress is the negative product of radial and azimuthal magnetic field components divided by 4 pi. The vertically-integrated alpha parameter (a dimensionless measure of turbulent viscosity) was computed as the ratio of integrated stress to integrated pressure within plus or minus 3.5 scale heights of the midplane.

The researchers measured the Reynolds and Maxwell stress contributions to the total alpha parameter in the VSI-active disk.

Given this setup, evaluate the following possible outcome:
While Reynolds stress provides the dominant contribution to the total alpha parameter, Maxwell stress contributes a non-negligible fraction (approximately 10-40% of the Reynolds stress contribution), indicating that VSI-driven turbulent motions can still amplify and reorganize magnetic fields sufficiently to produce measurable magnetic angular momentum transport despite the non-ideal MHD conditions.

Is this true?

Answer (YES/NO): NO